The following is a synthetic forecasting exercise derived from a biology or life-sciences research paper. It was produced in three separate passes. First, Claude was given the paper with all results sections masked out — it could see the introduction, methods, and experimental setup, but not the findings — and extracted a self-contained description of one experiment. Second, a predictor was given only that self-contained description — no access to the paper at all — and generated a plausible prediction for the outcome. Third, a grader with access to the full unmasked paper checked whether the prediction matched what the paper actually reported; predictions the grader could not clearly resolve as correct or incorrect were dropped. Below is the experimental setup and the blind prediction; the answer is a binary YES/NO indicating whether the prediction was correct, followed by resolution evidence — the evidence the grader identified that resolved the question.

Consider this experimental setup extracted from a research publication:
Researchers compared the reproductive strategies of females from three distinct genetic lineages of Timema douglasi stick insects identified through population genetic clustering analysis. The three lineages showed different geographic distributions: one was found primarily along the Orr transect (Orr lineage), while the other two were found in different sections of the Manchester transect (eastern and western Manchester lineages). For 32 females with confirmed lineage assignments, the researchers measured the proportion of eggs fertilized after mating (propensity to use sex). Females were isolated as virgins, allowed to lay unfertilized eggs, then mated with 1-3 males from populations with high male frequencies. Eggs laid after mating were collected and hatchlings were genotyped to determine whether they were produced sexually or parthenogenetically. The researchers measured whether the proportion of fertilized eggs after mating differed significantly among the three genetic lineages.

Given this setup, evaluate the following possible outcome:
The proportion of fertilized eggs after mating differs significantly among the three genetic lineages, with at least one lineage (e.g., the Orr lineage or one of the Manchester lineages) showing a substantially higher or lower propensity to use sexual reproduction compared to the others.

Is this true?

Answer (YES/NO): YES